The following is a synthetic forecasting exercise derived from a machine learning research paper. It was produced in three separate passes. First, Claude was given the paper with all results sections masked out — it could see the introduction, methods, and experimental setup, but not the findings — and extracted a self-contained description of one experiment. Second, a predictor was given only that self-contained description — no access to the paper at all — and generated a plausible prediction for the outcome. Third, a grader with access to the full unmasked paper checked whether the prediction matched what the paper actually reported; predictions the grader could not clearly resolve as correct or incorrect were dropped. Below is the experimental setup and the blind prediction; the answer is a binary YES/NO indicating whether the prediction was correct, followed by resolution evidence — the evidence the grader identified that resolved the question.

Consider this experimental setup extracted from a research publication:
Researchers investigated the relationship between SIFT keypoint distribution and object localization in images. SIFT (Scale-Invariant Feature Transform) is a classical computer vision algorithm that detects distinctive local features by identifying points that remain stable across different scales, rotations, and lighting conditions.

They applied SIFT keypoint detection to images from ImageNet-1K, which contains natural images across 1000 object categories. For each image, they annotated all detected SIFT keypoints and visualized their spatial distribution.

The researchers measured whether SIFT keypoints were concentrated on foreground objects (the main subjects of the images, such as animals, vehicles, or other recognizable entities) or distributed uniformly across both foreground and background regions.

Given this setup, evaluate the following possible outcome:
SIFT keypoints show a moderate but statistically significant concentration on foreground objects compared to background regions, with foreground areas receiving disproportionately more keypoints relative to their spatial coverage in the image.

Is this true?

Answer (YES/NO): NO